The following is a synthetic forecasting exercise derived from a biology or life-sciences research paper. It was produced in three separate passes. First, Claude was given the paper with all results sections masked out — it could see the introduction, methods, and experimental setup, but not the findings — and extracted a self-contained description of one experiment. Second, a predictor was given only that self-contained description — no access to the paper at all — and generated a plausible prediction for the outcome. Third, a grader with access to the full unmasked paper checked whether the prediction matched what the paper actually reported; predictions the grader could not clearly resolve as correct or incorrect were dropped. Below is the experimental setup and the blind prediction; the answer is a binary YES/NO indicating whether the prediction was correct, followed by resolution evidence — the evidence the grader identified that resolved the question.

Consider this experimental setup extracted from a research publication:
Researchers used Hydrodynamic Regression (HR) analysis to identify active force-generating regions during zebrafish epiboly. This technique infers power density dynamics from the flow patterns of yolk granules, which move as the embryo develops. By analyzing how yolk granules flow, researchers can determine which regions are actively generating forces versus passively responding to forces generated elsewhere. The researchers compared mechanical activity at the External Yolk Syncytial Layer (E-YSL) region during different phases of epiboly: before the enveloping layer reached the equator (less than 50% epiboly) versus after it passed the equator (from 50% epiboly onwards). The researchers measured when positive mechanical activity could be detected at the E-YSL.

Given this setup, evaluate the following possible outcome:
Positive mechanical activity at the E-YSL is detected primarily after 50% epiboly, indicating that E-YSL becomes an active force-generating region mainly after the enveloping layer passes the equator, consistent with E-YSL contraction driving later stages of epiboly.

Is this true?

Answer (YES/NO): YES